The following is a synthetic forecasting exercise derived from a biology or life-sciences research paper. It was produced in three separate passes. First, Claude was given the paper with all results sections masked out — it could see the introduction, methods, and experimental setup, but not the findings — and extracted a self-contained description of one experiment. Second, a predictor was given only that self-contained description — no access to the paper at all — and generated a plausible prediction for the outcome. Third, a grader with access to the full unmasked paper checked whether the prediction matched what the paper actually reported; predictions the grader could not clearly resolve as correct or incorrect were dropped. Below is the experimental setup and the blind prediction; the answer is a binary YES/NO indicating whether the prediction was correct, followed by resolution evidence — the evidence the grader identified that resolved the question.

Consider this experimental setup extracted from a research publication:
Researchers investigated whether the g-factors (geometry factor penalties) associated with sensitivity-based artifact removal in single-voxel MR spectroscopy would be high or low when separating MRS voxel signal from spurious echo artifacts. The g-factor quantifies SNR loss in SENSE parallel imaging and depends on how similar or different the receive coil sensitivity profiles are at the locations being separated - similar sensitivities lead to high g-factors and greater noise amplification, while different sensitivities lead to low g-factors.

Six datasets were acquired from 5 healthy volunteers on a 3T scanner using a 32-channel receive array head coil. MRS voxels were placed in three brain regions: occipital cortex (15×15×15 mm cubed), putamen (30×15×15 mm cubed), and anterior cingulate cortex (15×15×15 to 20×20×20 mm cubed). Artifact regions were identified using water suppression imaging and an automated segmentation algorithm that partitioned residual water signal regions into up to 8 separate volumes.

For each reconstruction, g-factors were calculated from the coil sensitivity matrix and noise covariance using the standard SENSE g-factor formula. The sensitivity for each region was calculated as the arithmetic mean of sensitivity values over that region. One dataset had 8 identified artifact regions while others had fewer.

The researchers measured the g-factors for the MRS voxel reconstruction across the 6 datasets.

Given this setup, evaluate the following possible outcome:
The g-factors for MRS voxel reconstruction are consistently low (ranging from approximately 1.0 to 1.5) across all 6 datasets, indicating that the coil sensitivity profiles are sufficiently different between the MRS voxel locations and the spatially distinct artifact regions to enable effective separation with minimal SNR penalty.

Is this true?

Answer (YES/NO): NO